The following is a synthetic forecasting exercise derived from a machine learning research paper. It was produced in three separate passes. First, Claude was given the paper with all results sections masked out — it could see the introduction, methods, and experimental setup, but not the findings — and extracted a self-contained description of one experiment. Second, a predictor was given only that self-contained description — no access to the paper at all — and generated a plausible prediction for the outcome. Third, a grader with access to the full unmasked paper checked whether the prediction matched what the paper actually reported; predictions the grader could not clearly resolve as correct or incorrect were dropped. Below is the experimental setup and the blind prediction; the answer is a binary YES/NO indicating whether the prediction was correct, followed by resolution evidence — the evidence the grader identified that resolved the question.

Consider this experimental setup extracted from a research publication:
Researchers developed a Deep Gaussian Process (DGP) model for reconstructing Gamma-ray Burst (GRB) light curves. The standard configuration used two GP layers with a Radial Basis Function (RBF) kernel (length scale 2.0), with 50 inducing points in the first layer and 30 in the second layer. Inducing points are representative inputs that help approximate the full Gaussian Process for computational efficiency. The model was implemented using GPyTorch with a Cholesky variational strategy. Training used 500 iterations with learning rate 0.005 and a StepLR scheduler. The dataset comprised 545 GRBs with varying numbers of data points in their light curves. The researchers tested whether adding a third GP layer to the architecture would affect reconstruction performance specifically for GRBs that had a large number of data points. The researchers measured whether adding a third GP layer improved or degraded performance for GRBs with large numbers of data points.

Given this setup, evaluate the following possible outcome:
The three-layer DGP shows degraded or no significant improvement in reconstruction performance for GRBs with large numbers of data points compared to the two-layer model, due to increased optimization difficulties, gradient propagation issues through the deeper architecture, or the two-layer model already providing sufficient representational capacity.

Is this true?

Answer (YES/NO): NO